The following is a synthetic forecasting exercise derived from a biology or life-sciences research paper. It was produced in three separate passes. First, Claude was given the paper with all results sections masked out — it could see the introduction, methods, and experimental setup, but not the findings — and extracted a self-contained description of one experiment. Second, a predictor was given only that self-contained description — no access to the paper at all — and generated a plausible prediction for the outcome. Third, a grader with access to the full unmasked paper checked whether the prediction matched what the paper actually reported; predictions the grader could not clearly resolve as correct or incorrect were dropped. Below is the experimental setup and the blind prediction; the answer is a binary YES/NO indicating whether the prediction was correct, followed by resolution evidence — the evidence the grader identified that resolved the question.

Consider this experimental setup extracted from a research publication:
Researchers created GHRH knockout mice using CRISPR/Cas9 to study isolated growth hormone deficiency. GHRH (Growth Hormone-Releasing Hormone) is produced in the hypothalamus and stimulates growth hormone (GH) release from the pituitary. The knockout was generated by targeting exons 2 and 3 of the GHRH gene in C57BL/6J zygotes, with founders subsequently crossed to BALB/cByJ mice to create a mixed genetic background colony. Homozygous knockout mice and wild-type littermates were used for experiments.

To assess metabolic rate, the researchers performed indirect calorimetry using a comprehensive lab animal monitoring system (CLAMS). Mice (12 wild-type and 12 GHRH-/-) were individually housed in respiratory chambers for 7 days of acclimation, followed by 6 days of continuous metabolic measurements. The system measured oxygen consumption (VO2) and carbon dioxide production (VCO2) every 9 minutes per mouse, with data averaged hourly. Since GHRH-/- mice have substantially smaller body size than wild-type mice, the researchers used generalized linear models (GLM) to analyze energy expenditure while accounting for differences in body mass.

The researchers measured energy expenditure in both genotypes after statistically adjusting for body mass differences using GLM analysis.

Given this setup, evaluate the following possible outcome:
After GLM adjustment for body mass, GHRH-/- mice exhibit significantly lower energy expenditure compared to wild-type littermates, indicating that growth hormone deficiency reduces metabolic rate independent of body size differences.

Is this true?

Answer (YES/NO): YES